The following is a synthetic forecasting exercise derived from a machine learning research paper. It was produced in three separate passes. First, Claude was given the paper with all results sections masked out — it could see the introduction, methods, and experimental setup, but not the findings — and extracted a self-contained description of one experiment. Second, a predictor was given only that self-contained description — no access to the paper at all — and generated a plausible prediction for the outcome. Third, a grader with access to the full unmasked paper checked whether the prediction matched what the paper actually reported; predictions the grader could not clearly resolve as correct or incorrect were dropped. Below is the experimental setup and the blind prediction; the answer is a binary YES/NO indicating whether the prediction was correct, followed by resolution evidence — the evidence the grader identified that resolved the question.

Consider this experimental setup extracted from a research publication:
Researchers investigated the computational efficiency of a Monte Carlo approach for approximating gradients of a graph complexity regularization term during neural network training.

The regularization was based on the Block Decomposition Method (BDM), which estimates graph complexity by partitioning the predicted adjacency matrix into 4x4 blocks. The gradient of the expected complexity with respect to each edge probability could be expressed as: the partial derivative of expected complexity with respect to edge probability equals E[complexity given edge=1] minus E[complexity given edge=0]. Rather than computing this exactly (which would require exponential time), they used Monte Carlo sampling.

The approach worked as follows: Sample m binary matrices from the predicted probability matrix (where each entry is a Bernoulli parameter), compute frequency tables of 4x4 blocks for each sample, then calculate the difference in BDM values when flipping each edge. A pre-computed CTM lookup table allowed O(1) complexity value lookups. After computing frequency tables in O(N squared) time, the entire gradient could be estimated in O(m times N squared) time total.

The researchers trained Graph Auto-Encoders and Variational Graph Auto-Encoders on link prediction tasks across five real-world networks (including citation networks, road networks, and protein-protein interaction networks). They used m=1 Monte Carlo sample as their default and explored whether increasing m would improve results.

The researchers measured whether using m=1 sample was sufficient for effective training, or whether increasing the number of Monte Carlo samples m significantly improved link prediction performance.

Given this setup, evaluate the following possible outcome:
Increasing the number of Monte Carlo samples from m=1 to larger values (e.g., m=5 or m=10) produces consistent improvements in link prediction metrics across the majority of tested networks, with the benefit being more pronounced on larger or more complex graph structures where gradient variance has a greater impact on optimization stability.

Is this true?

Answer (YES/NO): NO